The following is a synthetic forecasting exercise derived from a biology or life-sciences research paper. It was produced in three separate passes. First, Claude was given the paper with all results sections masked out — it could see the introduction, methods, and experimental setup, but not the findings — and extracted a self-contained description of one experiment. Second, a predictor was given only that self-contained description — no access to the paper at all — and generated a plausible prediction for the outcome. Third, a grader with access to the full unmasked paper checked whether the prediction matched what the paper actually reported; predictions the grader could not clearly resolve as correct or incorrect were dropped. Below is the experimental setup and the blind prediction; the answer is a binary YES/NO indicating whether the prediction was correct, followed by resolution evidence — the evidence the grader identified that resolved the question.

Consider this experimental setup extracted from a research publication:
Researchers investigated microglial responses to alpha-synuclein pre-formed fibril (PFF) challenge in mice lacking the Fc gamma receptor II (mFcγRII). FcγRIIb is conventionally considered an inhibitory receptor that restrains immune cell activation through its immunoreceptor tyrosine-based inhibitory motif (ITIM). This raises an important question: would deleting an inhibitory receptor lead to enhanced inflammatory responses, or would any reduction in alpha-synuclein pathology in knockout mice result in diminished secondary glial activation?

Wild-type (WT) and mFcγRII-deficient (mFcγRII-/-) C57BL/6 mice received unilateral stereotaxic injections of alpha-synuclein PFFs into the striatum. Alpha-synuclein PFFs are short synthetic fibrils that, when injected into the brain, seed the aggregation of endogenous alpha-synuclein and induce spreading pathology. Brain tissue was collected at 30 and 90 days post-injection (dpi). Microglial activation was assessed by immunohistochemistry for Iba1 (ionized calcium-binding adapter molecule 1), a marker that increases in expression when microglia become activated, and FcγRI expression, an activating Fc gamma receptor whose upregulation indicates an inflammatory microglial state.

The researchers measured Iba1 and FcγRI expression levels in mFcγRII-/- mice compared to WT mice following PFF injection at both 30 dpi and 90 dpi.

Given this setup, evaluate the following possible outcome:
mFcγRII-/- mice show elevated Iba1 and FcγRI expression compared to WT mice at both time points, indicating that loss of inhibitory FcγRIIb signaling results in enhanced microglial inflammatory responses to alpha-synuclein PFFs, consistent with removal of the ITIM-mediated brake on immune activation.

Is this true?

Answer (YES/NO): NO